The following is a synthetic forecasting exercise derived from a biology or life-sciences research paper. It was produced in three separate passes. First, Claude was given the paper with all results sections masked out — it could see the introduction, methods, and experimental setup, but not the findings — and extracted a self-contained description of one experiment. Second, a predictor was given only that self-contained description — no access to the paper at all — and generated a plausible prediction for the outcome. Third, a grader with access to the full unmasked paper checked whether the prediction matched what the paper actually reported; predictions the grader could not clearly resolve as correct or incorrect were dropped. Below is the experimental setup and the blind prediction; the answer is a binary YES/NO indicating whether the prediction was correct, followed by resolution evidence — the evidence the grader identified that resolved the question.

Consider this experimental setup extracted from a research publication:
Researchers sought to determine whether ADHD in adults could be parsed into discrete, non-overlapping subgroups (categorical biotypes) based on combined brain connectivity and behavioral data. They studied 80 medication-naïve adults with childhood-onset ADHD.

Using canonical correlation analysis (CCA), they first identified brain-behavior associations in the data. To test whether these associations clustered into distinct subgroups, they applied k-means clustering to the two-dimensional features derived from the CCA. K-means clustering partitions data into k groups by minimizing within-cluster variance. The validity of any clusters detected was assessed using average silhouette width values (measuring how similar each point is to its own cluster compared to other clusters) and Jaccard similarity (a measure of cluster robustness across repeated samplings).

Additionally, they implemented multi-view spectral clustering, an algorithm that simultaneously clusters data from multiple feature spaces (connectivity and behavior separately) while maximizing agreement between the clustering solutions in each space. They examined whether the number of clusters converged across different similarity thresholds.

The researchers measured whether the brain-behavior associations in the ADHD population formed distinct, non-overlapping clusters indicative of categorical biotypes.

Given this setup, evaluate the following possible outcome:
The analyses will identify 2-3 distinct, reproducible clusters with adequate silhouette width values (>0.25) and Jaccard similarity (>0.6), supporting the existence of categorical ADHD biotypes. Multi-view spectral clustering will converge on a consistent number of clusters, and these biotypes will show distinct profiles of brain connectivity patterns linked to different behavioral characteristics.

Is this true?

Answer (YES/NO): NO